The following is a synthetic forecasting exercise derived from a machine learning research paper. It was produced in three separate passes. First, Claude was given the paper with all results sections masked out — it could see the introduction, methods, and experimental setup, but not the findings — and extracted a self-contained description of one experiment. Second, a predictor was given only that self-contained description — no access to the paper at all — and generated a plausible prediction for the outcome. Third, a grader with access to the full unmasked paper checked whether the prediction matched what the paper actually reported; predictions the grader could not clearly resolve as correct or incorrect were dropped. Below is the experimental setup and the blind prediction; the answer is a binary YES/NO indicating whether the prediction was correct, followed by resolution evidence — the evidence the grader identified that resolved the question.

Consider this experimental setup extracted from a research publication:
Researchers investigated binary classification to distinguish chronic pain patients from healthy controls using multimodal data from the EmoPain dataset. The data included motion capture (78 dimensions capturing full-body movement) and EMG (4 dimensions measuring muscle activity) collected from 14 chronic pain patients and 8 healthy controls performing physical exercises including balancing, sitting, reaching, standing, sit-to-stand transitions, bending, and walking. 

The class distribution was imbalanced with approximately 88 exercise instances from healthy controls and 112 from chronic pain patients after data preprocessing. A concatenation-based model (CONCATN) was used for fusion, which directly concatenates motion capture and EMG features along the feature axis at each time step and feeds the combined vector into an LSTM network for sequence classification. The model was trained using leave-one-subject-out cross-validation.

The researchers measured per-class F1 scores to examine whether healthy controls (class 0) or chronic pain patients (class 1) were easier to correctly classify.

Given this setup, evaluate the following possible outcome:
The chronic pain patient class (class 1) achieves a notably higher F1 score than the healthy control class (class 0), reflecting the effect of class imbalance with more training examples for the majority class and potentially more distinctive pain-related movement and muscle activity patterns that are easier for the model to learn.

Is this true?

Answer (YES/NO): YES